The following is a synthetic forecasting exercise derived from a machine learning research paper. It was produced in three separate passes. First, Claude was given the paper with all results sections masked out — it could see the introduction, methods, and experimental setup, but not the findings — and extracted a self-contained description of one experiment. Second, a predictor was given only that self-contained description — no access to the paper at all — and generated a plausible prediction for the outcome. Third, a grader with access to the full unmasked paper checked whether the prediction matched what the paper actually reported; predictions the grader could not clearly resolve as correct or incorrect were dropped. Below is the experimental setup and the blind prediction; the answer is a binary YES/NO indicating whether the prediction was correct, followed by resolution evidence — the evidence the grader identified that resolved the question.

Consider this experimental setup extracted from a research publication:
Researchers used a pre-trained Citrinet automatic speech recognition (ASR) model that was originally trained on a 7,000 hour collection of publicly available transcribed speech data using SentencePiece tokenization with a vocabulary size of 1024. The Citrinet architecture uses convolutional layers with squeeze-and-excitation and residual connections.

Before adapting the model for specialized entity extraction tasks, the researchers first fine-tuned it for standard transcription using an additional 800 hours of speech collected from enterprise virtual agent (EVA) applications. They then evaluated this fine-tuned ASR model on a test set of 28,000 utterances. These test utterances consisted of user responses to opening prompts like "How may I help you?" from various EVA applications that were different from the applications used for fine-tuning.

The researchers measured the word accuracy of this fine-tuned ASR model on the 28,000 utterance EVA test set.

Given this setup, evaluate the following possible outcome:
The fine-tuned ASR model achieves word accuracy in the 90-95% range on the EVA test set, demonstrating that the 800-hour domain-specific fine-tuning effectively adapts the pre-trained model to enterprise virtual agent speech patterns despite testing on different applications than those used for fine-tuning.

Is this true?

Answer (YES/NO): YES